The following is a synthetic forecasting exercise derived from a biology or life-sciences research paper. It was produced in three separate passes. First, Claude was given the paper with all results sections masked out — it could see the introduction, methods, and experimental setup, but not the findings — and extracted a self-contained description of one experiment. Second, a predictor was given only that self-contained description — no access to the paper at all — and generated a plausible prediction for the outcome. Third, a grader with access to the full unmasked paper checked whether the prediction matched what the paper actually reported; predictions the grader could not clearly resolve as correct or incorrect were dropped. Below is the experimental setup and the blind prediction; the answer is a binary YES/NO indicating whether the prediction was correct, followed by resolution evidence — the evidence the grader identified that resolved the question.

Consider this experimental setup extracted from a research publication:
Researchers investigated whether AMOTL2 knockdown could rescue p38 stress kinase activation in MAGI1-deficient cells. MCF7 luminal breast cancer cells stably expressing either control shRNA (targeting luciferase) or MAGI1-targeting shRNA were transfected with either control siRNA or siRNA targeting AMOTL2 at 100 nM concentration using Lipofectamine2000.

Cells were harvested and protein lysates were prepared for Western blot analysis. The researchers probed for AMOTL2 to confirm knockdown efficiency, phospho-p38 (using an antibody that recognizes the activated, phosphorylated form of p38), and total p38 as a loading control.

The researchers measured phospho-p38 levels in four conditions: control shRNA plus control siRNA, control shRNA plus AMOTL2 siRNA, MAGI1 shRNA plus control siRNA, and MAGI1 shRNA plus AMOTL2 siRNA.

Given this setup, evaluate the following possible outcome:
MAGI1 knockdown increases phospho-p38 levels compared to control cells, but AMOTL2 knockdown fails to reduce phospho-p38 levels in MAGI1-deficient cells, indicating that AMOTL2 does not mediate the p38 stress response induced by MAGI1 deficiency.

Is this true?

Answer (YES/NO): NO